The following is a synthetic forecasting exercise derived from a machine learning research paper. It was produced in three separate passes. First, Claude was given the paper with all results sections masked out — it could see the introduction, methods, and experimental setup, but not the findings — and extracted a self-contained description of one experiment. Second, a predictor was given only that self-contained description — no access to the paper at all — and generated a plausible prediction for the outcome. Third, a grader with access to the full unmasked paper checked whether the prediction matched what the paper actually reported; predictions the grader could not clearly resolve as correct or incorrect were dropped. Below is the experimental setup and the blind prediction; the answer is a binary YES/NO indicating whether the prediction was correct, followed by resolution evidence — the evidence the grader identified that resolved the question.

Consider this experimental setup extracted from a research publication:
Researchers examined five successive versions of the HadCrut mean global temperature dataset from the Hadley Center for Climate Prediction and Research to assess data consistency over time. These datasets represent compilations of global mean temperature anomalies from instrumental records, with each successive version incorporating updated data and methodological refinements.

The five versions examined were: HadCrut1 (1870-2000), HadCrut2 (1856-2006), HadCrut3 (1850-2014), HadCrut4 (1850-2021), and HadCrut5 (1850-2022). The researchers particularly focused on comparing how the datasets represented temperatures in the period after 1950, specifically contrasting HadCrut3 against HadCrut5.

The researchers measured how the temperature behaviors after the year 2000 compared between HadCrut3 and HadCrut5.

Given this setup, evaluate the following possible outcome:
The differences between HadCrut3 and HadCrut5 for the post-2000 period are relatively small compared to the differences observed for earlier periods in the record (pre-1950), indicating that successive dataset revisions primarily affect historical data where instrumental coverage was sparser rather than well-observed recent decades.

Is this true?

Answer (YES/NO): NO